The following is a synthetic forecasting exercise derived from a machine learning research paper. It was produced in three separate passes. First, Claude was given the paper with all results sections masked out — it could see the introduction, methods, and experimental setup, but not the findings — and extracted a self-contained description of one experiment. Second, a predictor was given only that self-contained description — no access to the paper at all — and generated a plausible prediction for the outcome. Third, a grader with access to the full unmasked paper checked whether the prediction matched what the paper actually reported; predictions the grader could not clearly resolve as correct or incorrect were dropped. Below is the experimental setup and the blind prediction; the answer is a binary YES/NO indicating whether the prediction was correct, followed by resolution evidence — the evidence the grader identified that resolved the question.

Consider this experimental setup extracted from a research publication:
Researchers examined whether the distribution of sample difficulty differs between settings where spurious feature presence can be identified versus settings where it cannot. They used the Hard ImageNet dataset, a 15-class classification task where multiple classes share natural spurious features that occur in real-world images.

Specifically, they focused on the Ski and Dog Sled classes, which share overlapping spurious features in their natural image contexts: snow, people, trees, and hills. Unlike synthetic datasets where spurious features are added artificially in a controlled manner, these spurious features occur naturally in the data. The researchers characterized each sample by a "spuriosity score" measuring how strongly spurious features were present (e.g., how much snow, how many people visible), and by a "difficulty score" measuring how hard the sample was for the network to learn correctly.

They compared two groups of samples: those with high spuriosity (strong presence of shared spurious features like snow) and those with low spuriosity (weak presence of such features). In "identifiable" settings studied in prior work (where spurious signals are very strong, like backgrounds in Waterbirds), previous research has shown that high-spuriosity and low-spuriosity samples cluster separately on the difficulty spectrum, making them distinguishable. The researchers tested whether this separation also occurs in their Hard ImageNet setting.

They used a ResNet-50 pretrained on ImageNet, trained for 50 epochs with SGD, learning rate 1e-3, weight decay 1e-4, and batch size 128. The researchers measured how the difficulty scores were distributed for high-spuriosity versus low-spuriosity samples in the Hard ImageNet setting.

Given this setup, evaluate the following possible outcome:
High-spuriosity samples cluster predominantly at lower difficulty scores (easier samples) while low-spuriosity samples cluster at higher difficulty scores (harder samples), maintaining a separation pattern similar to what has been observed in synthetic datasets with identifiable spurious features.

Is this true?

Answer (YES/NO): NO